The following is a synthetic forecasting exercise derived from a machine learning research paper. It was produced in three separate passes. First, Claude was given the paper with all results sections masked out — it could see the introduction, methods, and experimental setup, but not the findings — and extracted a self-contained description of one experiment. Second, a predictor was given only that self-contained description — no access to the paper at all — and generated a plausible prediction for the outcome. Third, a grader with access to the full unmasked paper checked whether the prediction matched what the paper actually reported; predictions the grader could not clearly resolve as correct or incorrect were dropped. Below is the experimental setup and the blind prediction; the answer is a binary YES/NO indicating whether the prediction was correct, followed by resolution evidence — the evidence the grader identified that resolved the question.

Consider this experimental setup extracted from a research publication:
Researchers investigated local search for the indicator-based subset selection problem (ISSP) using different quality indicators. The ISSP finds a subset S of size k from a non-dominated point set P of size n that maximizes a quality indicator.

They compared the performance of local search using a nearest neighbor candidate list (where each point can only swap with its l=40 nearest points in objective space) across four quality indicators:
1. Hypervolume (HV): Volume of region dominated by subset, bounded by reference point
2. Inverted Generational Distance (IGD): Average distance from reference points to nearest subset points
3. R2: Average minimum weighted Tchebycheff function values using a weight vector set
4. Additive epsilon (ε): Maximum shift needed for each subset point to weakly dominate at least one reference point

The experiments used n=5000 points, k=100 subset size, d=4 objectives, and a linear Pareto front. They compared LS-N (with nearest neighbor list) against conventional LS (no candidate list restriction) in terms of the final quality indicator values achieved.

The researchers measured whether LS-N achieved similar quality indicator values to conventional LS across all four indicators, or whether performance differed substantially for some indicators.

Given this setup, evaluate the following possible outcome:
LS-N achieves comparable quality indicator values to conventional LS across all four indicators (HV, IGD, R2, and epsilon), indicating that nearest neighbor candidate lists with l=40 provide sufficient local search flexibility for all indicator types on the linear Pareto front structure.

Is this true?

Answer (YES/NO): NO